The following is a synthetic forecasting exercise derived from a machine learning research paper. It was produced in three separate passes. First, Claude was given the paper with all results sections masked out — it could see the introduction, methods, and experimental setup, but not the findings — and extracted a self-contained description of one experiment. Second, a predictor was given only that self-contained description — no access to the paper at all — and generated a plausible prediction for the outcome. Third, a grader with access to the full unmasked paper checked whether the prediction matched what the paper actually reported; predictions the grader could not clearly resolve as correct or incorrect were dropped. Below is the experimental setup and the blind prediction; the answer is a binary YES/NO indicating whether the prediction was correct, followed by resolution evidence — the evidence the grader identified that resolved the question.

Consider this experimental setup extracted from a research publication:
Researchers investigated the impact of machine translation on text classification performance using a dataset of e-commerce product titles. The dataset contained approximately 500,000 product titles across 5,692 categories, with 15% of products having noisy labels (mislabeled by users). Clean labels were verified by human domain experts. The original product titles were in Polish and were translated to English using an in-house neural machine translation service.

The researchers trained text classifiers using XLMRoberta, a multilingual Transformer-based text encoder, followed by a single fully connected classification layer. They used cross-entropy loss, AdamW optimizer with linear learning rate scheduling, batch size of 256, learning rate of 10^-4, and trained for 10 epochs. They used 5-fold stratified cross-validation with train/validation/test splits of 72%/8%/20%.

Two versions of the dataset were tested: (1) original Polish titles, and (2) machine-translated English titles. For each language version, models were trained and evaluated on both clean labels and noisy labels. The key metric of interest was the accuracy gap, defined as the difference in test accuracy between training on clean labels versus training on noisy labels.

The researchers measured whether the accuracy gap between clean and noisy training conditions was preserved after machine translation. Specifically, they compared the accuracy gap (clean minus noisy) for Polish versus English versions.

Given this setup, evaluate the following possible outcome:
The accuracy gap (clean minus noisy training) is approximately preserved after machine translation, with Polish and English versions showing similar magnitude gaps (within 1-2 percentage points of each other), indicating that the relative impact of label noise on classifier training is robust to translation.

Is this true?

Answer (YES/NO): YES